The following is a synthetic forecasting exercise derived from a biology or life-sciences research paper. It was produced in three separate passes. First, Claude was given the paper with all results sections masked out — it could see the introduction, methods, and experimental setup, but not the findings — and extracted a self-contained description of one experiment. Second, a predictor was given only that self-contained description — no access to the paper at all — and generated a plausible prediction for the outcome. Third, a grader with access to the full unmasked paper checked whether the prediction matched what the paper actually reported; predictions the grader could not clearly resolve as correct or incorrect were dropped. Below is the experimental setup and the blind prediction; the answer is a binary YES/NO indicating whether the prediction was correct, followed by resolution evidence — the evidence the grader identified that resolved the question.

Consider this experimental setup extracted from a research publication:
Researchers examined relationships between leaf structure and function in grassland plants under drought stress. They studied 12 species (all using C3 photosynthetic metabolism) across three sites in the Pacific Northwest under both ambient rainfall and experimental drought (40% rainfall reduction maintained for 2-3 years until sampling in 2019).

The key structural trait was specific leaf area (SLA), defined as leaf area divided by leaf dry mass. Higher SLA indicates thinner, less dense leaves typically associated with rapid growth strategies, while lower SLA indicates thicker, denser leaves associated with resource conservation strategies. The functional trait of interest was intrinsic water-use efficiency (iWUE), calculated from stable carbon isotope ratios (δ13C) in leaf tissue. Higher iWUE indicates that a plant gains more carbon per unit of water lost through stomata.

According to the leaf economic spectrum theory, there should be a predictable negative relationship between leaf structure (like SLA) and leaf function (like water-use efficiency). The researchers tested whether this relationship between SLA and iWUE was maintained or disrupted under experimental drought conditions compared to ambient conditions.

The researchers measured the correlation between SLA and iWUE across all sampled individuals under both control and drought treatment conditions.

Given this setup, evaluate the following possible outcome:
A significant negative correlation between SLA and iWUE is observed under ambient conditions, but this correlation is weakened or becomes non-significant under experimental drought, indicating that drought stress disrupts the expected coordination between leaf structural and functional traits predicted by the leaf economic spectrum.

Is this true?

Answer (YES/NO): NO